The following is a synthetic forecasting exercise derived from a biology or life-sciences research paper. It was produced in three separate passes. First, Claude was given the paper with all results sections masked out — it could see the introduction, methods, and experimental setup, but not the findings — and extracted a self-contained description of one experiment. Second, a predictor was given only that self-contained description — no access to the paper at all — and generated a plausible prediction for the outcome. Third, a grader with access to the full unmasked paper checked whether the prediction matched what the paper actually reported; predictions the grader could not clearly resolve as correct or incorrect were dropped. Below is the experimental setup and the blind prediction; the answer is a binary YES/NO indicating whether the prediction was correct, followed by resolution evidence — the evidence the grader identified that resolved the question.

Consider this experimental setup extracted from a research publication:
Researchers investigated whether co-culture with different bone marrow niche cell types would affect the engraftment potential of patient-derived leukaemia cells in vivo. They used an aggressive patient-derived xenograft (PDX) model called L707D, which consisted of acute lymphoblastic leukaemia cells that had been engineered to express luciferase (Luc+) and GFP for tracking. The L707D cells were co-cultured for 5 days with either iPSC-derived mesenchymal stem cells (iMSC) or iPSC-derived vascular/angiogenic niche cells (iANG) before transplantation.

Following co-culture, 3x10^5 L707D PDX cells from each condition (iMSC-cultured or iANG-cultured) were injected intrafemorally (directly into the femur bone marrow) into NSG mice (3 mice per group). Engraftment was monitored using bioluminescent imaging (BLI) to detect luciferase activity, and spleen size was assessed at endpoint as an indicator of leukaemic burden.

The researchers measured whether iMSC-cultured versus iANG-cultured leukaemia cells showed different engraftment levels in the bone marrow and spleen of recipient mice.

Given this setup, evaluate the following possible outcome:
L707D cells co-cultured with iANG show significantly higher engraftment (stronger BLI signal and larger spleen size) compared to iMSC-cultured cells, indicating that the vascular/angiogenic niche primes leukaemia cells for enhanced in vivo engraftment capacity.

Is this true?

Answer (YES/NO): NO